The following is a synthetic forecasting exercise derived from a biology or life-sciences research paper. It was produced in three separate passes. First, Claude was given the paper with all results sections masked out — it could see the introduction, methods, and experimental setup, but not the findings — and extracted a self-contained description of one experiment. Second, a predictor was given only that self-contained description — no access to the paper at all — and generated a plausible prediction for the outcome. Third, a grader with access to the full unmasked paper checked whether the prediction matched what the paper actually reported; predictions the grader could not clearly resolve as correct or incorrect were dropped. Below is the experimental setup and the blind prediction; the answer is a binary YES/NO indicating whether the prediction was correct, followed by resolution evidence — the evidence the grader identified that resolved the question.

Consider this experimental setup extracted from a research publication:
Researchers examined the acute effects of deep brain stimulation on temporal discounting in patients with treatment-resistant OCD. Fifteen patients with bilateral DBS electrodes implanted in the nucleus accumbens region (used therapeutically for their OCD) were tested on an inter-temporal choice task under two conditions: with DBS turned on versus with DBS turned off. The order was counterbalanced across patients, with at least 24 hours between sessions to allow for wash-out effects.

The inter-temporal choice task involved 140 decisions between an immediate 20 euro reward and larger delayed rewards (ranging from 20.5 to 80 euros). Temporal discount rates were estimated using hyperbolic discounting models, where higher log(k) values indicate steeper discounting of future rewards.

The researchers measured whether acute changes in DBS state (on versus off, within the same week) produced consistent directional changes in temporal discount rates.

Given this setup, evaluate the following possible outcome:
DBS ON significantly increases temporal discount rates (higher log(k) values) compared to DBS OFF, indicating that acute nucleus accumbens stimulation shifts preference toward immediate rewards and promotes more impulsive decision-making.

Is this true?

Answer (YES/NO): NO